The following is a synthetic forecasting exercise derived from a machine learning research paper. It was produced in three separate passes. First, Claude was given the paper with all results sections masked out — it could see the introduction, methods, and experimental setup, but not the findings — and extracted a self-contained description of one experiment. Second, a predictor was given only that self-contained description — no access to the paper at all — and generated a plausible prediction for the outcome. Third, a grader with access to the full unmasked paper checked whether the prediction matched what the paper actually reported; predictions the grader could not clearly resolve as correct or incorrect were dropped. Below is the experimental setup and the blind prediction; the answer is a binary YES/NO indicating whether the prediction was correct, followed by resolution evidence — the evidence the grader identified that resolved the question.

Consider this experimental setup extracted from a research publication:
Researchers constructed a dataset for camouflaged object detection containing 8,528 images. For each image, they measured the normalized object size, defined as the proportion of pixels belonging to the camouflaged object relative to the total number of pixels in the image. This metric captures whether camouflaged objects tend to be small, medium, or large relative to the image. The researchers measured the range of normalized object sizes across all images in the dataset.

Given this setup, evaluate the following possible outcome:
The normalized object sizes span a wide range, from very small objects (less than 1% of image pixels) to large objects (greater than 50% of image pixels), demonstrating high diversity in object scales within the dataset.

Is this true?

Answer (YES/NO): NO